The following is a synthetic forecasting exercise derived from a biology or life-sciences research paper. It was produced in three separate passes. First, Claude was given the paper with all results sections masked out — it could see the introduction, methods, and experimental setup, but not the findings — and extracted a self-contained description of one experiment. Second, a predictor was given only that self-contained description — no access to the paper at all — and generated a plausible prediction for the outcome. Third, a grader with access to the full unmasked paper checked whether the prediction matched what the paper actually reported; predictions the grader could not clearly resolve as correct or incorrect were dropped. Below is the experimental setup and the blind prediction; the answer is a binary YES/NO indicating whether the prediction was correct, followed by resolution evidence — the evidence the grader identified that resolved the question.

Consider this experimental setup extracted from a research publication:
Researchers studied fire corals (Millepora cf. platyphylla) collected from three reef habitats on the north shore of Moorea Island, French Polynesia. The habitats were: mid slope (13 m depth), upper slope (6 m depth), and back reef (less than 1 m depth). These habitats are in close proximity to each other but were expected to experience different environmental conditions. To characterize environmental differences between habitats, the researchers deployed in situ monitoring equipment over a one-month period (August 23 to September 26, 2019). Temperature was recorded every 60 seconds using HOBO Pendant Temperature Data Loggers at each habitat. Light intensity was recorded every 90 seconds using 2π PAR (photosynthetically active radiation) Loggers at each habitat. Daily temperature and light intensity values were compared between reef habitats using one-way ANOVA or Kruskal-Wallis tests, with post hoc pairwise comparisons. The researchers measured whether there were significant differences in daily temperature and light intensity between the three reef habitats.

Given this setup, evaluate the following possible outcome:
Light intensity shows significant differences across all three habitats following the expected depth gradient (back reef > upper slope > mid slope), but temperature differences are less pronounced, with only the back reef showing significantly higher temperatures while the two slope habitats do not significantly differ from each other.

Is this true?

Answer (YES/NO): NO